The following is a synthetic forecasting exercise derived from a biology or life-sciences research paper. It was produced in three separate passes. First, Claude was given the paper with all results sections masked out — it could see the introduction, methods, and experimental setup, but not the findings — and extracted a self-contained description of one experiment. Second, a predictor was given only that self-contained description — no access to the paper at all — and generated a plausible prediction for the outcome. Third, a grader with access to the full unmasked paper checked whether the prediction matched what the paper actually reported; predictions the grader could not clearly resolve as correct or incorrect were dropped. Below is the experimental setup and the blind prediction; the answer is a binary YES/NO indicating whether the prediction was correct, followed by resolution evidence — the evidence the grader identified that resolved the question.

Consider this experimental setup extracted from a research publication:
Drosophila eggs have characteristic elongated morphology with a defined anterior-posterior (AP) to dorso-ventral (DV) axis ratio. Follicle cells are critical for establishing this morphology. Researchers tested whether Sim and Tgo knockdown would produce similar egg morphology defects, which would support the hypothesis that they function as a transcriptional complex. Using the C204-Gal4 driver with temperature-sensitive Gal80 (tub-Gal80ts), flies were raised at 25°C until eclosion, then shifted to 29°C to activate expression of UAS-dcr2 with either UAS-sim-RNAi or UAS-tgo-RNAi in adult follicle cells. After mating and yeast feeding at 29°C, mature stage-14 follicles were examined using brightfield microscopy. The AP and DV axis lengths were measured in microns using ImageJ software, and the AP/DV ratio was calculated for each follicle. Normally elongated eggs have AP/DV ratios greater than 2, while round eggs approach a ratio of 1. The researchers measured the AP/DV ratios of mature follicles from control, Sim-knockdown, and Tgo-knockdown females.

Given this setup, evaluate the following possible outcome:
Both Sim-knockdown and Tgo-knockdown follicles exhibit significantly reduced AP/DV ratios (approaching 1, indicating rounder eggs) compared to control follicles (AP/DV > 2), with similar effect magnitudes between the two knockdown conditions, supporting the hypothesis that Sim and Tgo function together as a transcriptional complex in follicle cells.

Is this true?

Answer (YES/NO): YES